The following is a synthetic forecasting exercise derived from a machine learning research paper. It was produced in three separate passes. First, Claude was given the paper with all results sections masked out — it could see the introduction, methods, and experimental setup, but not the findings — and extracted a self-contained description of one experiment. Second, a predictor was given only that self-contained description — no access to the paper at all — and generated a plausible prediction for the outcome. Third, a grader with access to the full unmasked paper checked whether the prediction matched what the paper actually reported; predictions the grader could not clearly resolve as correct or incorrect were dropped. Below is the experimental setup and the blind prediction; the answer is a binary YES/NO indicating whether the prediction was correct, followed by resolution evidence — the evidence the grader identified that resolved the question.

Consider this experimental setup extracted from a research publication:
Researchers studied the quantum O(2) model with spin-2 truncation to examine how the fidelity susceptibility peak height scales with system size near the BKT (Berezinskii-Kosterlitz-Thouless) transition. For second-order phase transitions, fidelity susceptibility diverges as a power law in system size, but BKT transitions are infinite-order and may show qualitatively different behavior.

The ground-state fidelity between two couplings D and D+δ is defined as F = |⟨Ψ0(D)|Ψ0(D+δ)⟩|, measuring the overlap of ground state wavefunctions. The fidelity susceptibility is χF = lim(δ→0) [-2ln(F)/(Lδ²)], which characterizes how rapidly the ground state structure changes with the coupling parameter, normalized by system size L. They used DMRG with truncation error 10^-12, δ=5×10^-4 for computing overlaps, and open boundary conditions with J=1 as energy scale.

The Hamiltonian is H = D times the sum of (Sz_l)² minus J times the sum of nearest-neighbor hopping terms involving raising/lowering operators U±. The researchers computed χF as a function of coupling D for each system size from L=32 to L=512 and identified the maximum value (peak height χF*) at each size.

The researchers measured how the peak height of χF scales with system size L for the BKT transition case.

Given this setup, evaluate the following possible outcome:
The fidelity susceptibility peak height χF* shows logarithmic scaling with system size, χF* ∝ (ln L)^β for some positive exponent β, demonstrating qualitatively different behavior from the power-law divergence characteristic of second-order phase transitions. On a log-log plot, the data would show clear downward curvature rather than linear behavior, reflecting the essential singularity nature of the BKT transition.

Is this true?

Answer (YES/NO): NO